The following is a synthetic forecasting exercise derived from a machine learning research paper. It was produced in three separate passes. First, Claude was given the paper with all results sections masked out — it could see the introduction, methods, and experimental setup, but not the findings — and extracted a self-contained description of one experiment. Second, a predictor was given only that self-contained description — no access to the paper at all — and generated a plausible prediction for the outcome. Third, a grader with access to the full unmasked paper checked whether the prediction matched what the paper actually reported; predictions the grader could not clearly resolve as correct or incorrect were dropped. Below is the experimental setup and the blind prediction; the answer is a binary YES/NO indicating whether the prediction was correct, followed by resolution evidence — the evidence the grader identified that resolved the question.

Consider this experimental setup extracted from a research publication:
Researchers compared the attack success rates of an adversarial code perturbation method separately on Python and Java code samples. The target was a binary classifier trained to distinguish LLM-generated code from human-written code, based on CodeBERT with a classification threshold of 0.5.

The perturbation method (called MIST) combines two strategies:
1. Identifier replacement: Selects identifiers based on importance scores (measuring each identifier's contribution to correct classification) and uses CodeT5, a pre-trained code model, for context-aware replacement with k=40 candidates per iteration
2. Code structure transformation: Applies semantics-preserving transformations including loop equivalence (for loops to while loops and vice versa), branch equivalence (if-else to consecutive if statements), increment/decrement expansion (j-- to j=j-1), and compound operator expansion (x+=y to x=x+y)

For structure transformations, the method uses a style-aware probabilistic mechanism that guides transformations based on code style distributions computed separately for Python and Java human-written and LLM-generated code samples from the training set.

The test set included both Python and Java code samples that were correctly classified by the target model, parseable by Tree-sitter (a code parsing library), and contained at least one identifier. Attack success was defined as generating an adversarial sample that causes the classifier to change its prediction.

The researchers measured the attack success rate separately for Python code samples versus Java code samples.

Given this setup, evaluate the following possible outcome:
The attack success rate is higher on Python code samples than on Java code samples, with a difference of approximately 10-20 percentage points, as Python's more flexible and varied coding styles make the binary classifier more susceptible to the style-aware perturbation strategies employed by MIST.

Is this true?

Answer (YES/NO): NO